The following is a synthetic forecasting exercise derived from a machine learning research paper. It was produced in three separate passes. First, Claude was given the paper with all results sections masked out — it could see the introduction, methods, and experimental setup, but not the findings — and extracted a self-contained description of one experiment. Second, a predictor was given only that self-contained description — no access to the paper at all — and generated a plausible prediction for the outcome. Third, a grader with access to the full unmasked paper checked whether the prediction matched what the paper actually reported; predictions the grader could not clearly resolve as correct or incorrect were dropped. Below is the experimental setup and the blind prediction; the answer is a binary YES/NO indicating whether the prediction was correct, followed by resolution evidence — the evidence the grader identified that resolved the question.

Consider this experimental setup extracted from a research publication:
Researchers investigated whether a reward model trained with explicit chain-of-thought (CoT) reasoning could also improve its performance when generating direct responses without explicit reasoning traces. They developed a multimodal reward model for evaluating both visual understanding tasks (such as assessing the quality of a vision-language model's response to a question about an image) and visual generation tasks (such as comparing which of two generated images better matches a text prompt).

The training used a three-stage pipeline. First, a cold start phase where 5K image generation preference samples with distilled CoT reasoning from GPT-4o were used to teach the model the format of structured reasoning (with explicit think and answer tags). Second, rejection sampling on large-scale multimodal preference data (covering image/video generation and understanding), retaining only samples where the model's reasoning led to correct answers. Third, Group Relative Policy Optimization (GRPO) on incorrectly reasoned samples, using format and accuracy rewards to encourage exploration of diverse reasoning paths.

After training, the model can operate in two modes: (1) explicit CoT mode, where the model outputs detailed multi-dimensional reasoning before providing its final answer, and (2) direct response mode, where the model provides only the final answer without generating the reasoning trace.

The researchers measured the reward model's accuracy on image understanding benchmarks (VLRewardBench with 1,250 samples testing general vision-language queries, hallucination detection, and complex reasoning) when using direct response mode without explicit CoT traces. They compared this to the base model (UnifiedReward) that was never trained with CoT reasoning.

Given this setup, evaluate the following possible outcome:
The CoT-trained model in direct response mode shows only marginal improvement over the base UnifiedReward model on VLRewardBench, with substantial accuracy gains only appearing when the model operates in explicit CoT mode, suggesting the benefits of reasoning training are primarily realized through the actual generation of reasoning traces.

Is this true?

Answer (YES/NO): NO